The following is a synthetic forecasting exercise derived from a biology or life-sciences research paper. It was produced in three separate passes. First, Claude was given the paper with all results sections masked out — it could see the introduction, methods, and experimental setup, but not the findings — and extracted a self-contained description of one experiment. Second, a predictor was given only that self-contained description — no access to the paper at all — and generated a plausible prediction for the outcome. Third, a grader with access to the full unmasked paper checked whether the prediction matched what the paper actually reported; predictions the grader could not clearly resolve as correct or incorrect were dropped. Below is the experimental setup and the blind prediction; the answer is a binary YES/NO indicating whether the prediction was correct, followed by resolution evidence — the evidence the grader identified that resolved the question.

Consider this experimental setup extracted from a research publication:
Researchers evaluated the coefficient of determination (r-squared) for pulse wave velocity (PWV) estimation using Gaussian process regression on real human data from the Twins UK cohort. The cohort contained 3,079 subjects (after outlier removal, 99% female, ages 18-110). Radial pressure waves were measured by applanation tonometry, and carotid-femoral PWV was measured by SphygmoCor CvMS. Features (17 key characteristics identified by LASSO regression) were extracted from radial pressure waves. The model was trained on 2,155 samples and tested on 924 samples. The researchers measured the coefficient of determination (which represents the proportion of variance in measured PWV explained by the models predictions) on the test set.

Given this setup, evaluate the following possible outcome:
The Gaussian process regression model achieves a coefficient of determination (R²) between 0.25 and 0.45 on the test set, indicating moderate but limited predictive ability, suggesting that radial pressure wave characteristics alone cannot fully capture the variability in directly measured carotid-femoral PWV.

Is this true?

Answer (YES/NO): YES